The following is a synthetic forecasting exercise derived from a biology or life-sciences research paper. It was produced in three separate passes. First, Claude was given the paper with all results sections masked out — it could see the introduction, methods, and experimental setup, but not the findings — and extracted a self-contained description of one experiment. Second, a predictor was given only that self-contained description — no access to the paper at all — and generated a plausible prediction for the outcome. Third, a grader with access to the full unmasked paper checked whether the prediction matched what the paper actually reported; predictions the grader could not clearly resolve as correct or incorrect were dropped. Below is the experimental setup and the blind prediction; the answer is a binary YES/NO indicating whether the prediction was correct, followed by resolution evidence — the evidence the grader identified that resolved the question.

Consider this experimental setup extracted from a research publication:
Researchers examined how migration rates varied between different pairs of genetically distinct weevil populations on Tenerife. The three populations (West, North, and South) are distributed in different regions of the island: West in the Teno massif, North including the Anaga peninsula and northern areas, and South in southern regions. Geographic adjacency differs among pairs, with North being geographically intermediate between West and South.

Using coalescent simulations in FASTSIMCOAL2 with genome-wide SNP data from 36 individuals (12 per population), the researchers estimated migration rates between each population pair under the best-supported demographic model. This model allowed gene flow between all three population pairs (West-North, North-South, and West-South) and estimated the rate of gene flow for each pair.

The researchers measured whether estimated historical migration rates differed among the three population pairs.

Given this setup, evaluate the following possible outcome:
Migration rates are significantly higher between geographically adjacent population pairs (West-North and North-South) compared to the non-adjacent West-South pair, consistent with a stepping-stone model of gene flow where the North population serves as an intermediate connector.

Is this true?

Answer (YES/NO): YES